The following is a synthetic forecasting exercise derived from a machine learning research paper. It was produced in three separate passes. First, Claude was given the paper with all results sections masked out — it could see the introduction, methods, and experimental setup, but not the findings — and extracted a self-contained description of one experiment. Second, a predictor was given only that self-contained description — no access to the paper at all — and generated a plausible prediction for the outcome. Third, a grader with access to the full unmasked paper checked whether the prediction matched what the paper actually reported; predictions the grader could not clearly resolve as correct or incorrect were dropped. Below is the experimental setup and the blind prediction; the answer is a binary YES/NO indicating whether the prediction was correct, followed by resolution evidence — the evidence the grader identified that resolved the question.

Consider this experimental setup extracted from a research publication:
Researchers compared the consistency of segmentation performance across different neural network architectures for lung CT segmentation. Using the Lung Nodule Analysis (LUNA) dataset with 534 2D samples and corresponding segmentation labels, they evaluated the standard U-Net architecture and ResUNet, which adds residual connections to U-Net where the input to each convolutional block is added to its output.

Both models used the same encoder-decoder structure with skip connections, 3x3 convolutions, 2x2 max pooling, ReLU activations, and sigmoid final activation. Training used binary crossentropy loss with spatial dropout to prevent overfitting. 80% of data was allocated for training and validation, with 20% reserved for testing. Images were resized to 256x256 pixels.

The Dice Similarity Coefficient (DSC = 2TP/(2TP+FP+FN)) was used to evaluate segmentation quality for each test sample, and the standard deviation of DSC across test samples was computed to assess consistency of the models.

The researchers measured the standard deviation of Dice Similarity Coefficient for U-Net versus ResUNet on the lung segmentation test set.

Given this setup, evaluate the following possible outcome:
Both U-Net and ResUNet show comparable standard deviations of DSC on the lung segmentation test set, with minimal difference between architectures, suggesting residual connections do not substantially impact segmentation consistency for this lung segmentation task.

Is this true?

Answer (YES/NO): NO